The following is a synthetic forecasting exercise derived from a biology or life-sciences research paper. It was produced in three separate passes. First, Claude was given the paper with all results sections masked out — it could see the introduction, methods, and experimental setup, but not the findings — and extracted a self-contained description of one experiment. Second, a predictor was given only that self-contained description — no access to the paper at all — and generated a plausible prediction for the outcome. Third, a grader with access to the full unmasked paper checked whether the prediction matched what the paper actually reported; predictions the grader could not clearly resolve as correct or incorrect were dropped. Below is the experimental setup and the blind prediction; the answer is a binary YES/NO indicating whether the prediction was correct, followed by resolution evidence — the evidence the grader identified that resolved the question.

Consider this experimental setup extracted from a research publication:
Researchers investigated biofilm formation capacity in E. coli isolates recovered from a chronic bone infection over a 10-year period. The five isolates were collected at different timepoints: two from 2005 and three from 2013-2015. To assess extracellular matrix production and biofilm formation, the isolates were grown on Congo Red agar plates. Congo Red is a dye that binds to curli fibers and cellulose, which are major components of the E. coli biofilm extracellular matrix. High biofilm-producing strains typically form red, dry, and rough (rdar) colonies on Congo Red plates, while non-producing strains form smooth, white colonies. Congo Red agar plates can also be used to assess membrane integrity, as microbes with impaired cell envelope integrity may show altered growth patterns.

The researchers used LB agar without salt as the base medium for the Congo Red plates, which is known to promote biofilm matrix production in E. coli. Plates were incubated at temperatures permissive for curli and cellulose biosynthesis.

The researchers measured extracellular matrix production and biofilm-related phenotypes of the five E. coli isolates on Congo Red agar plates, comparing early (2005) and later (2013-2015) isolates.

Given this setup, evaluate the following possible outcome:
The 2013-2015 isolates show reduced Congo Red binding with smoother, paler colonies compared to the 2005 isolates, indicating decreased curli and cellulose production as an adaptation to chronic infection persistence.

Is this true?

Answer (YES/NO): NO